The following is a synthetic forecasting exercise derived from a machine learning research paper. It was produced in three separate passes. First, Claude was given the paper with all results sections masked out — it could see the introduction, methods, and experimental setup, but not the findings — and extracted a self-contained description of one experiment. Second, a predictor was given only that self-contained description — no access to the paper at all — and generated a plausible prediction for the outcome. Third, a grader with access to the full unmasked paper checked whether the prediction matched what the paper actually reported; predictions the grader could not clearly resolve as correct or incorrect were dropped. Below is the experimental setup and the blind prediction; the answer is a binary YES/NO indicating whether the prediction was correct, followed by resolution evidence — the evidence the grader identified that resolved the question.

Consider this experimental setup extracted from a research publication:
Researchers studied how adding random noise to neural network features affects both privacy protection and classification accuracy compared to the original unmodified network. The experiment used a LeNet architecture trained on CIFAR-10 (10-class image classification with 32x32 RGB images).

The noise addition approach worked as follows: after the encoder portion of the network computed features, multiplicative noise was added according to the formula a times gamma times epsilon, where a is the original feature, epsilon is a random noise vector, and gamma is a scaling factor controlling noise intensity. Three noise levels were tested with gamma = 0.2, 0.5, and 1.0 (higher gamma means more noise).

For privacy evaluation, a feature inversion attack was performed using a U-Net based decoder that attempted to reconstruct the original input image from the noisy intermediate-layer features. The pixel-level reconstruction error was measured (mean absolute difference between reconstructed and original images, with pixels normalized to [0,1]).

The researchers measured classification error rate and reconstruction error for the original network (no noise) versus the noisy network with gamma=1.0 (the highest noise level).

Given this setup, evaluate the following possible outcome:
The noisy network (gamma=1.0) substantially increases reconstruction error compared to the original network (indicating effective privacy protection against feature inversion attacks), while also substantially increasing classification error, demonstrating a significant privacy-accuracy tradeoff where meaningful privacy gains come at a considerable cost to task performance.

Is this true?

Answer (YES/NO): NO